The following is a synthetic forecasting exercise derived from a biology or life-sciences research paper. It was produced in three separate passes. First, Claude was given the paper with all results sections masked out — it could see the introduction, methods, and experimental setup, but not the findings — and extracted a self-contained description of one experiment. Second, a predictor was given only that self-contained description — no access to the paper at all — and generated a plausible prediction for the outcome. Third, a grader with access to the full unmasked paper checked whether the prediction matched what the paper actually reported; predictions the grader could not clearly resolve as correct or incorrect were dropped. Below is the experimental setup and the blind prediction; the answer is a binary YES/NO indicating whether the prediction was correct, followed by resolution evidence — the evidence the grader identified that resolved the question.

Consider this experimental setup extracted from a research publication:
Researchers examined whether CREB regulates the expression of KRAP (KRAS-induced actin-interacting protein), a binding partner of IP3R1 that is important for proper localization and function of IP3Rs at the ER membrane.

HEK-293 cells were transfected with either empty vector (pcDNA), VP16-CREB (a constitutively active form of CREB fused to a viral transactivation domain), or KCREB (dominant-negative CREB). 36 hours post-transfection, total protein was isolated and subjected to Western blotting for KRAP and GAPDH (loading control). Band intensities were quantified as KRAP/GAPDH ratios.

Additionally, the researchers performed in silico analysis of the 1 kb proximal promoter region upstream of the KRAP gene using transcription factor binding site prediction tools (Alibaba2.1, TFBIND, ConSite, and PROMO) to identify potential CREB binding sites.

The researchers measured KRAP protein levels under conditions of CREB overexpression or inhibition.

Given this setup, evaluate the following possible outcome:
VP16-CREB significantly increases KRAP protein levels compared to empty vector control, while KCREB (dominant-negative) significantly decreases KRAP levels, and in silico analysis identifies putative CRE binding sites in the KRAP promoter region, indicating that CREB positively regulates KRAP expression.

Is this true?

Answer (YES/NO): YES